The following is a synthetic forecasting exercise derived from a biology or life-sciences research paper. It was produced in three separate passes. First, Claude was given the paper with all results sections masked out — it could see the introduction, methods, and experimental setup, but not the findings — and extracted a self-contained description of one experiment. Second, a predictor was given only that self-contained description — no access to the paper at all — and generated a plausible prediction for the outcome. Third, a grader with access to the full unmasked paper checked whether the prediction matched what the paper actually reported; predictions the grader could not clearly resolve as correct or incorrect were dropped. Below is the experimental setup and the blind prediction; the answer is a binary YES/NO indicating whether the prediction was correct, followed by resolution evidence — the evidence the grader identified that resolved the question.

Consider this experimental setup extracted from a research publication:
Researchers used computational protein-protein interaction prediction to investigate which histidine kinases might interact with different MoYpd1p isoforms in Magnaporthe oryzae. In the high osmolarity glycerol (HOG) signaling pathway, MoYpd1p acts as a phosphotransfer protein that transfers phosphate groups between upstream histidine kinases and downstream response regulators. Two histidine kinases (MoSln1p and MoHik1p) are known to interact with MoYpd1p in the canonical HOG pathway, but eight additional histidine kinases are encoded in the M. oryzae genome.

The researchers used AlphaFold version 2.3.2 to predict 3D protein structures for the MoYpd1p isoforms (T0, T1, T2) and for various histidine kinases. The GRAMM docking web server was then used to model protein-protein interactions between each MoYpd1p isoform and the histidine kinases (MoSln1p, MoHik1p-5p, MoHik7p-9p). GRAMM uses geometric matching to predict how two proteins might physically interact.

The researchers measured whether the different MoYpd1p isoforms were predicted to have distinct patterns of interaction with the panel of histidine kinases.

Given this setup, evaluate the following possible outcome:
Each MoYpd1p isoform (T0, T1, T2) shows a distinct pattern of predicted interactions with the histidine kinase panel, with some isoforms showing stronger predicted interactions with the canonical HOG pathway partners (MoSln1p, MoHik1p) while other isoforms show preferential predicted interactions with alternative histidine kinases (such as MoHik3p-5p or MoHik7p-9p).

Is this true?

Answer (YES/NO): YES